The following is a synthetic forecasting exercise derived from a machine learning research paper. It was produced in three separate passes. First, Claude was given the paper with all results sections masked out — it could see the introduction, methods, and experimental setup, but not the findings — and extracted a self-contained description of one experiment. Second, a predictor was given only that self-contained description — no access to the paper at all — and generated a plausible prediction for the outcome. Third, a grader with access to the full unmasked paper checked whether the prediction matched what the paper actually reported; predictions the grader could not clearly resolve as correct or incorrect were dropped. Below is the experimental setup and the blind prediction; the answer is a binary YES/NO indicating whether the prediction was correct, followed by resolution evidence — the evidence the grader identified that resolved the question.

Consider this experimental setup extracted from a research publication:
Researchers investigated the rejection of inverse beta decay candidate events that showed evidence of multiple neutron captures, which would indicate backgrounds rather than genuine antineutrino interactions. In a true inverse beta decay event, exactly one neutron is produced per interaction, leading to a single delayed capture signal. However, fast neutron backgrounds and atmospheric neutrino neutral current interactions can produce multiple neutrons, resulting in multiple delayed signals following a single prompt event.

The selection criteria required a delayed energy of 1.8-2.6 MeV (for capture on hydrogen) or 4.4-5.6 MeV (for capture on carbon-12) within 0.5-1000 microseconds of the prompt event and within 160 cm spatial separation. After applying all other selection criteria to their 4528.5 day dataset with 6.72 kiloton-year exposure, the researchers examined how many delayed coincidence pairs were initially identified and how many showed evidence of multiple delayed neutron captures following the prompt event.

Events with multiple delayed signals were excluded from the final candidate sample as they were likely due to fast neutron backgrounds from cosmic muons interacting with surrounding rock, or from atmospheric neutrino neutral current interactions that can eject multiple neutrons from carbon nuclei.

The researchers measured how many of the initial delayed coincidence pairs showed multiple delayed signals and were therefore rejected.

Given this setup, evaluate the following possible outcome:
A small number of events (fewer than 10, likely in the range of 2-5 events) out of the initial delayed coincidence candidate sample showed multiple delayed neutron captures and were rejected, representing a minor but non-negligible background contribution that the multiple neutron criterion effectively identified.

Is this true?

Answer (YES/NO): YES